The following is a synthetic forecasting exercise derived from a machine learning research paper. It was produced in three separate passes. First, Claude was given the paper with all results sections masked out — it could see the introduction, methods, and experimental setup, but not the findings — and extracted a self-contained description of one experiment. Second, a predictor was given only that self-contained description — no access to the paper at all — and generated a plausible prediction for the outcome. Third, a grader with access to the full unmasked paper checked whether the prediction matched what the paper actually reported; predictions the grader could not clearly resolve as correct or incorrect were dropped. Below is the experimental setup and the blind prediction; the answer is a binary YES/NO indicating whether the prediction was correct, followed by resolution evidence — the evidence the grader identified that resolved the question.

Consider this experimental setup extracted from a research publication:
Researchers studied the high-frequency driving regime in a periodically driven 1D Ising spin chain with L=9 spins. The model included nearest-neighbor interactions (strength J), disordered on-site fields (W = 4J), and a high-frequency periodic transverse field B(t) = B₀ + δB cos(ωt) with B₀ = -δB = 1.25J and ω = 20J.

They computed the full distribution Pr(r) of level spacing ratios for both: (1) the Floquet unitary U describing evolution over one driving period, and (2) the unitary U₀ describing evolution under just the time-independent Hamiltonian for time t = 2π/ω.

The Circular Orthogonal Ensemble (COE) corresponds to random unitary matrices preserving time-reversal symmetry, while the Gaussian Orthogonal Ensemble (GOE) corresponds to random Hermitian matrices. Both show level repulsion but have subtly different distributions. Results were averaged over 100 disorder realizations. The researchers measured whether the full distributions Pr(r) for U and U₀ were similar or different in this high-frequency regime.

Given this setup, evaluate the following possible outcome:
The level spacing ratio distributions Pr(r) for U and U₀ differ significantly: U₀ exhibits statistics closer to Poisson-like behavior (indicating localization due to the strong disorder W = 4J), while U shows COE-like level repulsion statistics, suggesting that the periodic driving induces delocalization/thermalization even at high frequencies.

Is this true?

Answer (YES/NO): NO